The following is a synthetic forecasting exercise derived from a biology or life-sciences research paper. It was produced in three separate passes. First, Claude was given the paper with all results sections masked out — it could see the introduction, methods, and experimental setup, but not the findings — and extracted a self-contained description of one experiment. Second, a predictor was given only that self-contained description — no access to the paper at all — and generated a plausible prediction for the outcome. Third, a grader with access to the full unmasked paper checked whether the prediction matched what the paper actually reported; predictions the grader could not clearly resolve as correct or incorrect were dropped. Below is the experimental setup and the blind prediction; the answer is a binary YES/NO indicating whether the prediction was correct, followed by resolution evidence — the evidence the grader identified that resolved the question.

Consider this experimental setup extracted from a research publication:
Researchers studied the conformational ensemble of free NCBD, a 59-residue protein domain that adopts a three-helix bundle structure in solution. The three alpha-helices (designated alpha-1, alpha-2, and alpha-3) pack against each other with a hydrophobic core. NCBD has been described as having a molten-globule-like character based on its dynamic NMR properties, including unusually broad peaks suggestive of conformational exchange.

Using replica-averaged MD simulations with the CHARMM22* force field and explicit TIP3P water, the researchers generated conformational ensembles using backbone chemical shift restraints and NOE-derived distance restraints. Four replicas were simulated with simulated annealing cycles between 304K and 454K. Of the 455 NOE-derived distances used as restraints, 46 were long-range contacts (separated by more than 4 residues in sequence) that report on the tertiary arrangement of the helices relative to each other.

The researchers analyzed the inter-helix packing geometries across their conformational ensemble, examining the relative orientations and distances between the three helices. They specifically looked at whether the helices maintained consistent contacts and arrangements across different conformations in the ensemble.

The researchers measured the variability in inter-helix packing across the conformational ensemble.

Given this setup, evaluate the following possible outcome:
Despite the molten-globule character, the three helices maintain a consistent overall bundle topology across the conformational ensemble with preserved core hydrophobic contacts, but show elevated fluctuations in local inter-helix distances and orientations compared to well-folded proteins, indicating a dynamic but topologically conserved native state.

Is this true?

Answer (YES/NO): NO